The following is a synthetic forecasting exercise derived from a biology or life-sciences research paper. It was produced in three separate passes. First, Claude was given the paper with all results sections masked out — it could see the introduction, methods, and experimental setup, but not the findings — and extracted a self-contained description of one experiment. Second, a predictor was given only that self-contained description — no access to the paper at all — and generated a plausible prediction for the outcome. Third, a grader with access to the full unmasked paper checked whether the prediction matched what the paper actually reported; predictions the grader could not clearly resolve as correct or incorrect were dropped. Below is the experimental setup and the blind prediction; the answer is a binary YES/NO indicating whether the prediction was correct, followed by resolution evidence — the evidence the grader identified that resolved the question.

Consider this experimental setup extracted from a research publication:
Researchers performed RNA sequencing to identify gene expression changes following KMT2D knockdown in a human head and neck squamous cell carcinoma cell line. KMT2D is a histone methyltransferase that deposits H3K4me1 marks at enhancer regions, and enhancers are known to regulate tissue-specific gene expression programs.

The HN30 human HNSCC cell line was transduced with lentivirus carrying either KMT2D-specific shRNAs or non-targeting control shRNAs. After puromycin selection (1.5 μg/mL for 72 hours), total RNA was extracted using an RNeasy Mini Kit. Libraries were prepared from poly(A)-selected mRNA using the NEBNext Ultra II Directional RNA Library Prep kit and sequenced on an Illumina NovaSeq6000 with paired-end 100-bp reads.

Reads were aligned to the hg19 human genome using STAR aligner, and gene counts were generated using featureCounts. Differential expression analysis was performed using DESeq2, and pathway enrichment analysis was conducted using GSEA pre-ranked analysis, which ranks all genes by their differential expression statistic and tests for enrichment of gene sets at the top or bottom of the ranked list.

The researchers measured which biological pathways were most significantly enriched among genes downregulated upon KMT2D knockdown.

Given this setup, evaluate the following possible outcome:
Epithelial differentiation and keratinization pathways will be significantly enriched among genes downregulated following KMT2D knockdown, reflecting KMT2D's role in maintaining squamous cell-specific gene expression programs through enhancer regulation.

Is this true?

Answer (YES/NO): NO